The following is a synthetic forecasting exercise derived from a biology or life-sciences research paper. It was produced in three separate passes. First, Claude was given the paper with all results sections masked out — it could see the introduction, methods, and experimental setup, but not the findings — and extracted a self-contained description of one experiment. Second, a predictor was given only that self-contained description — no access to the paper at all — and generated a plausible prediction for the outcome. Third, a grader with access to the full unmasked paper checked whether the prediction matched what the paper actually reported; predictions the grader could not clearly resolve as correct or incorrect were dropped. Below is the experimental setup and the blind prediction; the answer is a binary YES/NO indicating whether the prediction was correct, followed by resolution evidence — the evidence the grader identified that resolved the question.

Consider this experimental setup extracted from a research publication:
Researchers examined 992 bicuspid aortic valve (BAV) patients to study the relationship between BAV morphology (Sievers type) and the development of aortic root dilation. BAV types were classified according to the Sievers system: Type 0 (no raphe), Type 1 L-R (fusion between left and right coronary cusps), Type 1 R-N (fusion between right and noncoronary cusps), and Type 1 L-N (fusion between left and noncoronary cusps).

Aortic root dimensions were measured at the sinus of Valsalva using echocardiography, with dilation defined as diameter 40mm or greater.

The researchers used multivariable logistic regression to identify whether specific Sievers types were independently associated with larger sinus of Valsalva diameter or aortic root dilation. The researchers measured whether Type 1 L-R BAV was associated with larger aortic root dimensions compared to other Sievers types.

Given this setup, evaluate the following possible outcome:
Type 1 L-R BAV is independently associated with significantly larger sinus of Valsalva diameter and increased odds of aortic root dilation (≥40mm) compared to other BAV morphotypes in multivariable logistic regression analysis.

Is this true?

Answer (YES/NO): NO